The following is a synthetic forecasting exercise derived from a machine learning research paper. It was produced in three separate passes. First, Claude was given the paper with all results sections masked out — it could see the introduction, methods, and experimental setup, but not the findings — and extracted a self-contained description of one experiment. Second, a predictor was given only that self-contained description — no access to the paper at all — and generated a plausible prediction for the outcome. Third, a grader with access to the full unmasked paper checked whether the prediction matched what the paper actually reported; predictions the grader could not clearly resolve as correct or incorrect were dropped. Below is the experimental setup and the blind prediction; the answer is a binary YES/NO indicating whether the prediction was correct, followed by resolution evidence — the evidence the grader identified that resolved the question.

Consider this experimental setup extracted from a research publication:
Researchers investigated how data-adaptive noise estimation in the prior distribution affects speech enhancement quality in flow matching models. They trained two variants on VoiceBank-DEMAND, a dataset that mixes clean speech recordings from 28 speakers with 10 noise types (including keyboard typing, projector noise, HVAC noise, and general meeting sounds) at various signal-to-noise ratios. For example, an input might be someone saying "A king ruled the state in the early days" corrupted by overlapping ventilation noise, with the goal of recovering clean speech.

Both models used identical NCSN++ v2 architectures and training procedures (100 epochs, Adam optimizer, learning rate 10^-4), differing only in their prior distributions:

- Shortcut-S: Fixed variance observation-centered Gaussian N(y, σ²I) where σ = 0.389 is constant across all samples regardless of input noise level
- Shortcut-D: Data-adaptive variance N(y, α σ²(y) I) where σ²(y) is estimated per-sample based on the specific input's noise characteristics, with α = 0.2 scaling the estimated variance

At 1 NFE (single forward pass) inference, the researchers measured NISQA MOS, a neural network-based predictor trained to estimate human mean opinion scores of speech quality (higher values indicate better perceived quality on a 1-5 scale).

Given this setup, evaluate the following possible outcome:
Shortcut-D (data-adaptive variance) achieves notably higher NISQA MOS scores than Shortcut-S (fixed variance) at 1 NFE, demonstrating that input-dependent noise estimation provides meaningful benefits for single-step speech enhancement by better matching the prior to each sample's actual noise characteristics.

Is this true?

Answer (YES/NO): NO